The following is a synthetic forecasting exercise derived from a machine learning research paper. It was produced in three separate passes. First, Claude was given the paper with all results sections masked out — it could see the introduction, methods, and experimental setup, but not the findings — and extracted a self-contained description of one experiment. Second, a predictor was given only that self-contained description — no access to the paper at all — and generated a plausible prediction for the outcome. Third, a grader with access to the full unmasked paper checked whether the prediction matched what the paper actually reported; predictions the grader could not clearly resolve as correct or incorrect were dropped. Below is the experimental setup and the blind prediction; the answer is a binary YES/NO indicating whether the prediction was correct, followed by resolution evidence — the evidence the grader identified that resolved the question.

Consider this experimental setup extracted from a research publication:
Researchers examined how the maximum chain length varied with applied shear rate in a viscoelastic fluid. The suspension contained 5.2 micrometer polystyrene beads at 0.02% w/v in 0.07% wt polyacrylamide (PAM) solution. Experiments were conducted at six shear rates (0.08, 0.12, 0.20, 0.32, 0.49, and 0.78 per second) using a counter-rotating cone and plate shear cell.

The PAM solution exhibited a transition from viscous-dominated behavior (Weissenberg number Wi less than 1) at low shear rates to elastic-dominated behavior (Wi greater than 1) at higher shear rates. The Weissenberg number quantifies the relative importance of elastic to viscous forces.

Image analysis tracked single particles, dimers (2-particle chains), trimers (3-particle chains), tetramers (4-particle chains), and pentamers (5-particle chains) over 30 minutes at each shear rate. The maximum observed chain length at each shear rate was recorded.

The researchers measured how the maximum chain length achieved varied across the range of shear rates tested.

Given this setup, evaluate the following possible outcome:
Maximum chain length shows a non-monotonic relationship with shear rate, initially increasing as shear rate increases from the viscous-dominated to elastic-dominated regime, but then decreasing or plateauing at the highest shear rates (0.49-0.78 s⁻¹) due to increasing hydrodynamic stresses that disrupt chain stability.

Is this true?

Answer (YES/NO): NO